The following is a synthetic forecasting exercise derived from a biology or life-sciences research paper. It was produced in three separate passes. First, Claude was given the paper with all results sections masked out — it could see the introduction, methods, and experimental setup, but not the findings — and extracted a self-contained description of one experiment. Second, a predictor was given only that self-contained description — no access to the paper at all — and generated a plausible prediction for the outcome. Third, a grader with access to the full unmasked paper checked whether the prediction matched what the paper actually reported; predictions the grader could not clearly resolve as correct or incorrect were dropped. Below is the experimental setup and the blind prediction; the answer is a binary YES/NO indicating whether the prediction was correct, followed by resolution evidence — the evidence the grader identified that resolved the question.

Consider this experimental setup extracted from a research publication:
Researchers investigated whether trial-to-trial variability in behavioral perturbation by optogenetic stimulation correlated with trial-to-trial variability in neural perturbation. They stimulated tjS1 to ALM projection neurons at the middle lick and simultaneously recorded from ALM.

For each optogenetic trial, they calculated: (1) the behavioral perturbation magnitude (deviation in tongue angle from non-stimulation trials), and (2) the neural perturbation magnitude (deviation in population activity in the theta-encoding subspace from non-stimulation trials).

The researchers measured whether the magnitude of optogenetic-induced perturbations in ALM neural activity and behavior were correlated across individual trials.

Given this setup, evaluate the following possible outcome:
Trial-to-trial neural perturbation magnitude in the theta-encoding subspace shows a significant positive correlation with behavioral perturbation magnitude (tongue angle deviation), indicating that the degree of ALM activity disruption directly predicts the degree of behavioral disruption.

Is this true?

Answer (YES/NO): YES